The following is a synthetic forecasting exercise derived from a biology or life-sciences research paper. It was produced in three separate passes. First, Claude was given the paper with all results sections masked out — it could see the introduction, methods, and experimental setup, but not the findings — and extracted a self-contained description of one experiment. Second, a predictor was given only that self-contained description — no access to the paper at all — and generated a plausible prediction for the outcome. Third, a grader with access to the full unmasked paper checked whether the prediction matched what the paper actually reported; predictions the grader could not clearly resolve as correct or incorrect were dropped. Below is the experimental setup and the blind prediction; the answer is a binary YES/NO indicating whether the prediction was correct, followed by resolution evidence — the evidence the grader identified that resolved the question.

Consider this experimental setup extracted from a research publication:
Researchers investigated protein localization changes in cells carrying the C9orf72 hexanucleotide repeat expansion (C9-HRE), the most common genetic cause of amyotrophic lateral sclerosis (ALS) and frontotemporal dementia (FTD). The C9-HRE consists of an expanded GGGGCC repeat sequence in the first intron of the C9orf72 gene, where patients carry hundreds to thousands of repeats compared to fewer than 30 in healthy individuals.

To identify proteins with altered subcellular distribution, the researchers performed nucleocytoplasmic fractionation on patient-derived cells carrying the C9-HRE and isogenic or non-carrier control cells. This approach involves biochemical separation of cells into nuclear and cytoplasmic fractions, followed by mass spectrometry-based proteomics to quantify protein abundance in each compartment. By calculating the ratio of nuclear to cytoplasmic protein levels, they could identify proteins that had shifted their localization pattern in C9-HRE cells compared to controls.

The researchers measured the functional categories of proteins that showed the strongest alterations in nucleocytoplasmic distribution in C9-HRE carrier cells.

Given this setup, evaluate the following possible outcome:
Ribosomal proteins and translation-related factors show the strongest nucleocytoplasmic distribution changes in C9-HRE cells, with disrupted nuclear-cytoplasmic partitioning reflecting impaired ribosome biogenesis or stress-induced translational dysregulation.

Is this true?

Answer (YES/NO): NO